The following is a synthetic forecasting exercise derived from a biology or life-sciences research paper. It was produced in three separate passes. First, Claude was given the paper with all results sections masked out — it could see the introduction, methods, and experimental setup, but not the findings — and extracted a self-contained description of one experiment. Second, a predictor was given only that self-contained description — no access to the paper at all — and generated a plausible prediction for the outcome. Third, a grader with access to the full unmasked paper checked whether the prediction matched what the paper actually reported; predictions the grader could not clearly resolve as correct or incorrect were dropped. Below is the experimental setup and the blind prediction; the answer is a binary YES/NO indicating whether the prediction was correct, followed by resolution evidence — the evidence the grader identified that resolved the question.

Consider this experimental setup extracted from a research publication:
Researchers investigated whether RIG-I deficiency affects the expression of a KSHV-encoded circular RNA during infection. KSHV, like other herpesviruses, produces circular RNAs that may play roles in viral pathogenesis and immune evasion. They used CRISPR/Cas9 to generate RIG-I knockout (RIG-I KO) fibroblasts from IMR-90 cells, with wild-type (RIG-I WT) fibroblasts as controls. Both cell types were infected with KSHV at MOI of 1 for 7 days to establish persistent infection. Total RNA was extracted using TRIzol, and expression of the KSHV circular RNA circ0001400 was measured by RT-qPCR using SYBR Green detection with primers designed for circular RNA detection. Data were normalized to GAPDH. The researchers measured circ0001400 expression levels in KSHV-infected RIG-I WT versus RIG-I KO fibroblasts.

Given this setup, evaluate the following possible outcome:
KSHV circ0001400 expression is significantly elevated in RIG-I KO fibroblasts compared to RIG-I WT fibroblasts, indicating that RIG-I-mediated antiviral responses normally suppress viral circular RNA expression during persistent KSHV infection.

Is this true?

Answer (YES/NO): YES